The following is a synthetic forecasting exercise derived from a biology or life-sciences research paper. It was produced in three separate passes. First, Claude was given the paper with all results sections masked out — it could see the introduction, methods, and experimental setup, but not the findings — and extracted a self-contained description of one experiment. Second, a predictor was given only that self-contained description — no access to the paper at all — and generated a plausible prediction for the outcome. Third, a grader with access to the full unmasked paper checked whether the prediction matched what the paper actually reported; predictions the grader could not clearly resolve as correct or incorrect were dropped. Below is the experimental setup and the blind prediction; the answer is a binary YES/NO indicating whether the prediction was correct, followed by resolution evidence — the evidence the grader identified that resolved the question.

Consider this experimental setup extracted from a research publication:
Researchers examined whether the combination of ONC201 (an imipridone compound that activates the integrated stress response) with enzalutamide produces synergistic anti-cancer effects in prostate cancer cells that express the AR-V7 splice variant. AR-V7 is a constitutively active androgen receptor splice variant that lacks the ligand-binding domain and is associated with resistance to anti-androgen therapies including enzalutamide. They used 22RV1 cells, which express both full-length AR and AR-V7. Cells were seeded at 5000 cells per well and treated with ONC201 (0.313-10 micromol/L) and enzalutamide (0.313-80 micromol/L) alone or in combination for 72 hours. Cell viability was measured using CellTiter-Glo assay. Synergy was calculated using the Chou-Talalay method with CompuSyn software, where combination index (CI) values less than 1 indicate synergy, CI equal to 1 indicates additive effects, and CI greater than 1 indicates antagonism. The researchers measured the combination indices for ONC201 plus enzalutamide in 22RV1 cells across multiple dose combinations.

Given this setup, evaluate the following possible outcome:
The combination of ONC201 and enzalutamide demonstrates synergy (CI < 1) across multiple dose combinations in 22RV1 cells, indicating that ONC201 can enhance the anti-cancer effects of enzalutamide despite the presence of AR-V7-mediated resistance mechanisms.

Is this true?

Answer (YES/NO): YES